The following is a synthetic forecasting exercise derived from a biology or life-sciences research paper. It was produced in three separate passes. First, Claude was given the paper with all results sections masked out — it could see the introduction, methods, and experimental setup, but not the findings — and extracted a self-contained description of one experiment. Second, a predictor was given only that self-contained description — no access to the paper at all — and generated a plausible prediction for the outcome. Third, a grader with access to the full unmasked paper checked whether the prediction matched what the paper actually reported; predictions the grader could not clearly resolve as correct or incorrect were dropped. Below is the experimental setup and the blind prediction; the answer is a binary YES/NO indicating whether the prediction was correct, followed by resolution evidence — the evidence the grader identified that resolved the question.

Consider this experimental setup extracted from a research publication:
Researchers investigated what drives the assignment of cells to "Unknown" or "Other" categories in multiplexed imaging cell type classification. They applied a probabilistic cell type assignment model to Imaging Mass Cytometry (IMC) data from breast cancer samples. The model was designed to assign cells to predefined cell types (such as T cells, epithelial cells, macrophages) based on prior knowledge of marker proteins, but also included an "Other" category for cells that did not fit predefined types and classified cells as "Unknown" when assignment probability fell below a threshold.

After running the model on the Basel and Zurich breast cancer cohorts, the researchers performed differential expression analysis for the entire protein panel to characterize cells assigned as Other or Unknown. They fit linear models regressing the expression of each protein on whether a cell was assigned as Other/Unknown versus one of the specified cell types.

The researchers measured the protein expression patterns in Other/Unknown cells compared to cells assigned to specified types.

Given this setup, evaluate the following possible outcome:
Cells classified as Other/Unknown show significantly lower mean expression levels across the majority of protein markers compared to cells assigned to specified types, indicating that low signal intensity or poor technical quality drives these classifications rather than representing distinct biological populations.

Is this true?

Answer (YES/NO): NO